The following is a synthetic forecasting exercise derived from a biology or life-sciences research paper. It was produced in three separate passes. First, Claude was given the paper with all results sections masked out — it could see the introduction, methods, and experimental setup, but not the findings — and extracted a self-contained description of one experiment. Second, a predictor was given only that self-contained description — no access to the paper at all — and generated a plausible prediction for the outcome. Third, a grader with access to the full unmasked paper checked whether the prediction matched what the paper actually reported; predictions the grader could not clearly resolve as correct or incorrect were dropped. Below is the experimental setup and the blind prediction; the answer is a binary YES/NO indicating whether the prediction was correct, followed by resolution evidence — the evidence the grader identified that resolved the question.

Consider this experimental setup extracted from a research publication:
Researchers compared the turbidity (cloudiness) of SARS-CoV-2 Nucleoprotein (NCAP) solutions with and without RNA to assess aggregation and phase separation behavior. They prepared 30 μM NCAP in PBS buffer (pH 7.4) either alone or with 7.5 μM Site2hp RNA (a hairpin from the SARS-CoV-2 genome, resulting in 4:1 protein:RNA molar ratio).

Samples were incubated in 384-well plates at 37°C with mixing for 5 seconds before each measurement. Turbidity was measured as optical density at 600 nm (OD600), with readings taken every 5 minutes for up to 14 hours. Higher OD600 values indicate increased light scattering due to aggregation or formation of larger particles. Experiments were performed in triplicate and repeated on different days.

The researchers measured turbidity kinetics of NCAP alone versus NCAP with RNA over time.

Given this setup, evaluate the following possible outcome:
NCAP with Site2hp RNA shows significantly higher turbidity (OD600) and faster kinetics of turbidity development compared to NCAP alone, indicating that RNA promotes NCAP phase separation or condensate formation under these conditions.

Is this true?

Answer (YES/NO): YES